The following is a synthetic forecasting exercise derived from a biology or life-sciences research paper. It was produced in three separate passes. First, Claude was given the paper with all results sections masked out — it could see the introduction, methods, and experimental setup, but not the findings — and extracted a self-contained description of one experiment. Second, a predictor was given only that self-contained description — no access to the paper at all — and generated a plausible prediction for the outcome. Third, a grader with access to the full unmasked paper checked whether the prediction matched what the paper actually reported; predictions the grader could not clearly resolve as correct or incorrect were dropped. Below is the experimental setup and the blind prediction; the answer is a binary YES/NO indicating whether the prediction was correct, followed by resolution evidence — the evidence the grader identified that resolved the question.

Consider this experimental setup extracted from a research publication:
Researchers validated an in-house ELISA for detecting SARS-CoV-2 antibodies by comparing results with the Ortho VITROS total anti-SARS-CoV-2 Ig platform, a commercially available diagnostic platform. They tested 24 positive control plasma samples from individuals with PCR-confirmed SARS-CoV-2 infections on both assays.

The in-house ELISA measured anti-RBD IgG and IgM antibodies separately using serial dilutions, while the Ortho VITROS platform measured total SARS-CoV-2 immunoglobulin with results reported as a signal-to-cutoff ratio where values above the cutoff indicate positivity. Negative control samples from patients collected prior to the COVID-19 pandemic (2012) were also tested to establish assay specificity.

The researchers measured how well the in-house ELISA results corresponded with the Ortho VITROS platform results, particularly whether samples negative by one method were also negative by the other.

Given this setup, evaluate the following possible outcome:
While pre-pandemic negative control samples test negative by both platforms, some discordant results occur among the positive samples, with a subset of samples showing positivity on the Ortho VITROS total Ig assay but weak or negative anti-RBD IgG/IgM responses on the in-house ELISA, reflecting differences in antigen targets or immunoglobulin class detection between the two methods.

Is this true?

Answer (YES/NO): NO